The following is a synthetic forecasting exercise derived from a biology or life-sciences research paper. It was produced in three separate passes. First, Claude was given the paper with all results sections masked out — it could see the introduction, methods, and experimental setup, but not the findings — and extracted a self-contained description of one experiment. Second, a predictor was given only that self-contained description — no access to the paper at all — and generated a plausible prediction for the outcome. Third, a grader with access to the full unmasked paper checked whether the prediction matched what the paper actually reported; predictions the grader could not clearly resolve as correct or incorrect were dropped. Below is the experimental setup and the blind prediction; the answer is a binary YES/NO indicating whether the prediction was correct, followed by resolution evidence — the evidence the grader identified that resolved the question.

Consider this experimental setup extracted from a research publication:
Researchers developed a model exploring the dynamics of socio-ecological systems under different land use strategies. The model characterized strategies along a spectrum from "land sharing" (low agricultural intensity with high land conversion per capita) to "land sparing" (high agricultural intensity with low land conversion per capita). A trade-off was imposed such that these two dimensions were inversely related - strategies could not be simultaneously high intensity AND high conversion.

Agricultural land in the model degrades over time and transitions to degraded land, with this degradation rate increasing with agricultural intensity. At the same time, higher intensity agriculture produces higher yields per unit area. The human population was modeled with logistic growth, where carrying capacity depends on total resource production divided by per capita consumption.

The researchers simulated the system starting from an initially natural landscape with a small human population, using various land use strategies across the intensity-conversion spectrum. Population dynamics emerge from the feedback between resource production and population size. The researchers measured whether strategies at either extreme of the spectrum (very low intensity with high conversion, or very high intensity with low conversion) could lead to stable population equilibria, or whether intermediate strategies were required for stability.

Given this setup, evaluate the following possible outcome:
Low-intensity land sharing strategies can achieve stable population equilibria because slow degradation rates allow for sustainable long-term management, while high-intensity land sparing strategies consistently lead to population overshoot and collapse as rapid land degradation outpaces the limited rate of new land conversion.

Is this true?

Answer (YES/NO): NO